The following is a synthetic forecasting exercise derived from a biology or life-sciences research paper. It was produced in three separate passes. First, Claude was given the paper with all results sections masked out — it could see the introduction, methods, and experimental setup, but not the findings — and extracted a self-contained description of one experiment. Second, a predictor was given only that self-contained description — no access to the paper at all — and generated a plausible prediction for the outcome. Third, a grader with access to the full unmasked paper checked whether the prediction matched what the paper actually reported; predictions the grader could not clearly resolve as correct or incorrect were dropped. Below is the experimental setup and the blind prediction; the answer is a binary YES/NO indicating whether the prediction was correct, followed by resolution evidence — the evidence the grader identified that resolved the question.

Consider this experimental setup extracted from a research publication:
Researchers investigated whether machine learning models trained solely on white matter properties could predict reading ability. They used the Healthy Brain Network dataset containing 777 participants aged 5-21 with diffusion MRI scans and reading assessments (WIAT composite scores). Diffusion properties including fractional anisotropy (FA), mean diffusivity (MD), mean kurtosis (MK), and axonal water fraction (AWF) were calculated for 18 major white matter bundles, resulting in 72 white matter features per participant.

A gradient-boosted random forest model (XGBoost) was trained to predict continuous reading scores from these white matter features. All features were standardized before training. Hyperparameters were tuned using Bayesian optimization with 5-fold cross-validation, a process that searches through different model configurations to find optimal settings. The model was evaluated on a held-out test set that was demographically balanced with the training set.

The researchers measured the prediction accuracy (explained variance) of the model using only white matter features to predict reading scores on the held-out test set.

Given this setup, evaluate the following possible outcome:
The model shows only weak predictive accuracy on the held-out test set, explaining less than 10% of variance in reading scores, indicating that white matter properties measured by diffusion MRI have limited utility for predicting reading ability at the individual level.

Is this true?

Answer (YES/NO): YES